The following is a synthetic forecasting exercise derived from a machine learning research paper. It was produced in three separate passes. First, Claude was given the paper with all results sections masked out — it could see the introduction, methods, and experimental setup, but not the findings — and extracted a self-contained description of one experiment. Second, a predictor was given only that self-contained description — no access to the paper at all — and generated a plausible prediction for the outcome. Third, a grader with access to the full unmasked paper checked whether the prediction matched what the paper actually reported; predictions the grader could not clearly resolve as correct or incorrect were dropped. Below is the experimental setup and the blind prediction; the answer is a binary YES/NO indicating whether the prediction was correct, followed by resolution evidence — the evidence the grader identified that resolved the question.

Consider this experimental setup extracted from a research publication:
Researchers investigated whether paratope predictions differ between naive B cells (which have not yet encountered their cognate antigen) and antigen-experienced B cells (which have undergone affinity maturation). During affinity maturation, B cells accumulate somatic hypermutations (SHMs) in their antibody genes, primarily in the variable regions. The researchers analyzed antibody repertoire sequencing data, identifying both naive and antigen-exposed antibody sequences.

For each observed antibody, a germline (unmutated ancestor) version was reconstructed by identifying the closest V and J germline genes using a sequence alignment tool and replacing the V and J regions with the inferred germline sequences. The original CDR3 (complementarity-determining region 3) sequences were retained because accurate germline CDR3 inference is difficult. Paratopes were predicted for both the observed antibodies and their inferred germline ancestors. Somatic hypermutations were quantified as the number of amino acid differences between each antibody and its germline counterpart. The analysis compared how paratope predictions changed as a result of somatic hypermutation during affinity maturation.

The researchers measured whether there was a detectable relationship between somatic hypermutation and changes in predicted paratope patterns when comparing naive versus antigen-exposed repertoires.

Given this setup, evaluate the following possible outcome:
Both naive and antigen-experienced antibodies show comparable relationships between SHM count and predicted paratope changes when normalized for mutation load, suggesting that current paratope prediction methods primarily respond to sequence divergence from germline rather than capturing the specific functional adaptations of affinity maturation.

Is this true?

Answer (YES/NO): NO